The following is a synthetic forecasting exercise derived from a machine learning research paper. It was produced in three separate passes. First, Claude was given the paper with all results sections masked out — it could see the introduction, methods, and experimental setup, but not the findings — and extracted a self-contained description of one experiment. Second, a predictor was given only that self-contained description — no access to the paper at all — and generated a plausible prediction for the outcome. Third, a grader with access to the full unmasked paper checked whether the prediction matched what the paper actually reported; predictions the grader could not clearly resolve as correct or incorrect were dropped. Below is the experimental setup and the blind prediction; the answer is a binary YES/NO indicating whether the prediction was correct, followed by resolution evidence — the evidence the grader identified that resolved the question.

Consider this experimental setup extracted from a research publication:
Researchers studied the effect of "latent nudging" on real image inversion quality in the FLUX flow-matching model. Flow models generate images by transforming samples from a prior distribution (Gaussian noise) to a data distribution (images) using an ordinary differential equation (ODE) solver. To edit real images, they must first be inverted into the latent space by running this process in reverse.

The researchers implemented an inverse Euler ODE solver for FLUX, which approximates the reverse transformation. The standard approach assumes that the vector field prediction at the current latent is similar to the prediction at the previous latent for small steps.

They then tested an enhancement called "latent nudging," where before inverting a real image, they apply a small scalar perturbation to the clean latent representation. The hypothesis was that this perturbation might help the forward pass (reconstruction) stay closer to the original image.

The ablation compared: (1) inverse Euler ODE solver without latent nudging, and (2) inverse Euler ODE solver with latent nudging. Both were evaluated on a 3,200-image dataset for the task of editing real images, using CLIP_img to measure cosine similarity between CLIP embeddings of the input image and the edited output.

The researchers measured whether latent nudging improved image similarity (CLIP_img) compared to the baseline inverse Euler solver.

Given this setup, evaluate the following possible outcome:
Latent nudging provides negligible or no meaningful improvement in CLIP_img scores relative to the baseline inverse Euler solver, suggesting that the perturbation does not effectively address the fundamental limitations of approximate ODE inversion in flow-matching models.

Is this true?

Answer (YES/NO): NO